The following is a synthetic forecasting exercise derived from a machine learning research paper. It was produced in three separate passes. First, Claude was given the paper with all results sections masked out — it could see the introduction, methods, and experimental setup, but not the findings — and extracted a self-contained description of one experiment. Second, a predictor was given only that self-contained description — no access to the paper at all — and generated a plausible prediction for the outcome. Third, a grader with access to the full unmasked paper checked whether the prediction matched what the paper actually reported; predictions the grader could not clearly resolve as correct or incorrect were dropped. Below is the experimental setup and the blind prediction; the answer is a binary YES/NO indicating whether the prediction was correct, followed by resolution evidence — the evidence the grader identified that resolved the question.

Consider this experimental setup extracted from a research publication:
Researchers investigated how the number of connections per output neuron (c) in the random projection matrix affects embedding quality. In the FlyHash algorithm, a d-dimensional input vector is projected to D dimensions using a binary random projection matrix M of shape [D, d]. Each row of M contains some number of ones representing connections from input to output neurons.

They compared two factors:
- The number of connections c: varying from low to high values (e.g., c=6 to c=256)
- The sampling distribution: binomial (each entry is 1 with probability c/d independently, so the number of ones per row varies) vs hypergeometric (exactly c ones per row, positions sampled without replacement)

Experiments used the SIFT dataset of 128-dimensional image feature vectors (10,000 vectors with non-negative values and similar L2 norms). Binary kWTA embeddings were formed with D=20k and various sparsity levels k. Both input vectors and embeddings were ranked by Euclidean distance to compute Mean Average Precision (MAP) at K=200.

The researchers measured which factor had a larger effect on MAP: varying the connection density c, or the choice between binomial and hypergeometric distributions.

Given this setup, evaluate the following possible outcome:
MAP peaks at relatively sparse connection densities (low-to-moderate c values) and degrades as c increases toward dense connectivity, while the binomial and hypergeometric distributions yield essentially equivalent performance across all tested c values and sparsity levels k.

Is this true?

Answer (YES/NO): NO